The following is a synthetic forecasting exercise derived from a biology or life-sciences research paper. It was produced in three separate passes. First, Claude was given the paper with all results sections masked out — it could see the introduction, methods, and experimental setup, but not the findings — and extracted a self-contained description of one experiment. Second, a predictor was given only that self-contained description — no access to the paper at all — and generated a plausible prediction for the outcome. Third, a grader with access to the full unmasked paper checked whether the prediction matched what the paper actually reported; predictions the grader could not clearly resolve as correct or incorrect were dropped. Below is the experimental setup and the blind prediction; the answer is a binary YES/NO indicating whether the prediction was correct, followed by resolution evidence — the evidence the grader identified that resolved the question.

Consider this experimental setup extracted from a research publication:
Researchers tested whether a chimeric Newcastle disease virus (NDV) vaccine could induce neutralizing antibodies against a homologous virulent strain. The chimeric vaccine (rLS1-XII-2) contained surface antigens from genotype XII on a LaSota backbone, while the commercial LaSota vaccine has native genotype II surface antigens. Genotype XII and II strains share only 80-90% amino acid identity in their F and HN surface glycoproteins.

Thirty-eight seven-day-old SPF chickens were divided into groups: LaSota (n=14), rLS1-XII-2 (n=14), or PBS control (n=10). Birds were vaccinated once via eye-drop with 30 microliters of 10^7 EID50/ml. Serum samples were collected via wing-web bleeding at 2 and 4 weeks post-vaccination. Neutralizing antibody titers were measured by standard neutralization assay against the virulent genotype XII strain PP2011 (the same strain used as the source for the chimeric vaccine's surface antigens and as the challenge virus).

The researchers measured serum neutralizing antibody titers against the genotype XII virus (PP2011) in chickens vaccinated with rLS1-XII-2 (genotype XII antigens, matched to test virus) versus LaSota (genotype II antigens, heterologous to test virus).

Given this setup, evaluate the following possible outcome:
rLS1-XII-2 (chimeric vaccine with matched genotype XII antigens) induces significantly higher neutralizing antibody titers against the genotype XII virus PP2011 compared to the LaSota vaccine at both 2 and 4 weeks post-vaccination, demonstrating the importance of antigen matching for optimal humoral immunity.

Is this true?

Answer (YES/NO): NO